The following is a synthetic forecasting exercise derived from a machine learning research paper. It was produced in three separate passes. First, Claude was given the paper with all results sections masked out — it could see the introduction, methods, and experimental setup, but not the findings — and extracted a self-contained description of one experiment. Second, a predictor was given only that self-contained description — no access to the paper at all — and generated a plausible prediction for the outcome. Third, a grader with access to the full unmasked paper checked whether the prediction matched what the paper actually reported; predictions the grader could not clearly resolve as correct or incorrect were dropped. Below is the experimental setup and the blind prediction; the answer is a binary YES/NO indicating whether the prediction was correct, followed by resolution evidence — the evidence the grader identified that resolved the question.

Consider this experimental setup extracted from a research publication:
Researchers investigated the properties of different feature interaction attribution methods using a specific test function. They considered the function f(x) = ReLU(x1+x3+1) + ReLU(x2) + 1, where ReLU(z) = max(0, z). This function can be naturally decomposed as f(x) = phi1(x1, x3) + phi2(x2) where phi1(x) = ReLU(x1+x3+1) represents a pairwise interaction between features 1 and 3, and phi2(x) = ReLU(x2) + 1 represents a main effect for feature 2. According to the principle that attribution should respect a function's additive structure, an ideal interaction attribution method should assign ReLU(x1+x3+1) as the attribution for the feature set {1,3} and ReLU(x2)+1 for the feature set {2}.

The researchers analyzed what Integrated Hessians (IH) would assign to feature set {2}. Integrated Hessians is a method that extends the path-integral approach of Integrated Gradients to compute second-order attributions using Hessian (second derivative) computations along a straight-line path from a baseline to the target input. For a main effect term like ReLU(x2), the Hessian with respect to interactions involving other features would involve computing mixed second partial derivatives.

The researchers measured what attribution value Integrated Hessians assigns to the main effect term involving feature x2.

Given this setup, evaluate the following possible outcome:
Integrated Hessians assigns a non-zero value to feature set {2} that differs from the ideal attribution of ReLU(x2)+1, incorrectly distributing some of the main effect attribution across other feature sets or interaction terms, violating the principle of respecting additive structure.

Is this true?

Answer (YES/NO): NO